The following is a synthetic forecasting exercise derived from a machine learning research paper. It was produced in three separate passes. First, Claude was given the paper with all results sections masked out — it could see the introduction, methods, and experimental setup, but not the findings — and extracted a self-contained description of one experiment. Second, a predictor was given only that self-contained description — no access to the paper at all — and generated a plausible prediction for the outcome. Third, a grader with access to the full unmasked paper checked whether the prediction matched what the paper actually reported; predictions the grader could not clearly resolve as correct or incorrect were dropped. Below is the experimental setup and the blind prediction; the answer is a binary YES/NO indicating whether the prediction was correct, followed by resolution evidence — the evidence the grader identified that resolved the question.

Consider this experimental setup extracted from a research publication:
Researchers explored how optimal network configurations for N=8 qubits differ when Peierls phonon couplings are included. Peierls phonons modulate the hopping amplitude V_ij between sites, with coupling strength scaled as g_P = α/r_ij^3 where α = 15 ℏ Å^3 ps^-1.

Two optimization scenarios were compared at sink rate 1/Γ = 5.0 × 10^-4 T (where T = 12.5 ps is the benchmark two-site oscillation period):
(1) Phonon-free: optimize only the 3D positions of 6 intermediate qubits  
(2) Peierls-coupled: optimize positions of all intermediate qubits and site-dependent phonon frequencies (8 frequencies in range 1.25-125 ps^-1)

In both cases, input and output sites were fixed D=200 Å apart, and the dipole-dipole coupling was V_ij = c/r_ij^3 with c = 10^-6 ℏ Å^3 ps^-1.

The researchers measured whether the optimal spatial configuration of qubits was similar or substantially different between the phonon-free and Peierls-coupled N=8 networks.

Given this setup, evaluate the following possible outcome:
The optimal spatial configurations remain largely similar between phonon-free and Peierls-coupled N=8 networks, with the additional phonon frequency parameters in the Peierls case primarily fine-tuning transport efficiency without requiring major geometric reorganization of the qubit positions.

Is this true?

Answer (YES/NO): NO